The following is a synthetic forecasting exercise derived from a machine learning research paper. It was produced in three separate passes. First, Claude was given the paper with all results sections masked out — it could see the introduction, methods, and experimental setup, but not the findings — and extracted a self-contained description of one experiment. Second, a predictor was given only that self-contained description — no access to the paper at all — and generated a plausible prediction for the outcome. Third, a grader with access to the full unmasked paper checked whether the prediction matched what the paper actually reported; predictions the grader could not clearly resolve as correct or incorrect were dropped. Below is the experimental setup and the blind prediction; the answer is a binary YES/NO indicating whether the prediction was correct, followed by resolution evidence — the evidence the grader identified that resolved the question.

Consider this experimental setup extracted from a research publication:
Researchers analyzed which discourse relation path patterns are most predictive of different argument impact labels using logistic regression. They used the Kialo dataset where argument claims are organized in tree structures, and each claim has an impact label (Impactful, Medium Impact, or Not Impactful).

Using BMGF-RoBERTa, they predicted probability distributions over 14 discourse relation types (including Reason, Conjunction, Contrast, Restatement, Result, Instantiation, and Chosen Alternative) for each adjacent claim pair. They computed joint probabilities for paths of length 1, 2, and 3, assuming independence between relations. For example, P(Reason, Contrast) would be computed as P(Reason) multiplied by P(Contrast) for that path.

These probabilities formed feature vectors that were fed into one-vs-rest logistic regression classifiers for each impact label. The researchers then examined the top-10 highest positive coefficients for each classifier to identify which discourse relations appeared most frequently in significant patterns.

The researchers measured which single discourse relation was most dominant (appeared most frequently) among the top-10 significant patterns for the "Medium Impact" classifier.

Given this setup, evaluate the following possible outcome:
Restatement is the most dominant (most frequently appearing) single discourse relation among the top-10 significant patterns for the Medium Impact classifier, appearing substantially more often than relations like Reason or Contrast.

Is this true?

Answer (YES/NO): NO